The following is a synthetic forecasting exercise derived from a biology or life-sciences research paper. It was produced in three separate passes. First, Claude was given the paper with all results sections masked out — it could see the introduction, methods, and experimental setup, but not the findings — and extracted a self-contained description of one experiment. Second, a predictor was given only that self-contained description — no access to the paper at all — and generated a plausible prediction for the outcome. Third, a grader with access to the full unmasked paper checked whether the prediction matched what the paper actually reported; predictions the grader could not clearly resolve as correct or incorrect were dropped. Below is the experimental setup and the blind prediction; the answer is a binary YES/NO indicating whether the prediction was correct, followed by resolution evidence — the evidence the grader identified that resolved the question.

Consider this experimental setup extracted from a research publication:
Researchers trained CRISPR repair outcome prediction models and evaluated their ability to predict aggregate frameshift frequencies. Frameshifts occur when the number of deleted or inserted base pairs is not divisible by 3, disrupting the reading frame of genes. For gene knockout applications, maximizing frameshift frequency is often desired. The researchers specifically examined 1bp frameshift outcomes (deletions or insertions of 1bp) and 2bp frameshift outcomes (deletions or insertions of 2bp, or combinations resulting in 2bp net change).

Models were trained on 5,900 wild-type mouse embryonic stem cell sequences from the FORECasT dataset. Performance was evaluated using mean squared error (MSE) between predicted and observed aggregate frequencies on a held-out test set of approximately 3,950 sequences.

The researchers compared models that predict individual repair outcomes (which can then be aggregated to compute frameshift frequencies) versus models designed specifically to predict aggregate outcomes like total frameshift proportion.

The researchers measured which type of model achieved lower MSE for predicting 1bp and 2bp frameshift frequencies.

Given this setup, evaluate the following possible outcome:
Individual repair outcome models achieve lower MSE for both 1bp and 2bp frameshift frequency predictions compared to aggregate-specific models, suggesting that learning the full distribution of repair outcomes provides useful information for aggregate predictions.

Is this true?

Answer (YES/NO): YES